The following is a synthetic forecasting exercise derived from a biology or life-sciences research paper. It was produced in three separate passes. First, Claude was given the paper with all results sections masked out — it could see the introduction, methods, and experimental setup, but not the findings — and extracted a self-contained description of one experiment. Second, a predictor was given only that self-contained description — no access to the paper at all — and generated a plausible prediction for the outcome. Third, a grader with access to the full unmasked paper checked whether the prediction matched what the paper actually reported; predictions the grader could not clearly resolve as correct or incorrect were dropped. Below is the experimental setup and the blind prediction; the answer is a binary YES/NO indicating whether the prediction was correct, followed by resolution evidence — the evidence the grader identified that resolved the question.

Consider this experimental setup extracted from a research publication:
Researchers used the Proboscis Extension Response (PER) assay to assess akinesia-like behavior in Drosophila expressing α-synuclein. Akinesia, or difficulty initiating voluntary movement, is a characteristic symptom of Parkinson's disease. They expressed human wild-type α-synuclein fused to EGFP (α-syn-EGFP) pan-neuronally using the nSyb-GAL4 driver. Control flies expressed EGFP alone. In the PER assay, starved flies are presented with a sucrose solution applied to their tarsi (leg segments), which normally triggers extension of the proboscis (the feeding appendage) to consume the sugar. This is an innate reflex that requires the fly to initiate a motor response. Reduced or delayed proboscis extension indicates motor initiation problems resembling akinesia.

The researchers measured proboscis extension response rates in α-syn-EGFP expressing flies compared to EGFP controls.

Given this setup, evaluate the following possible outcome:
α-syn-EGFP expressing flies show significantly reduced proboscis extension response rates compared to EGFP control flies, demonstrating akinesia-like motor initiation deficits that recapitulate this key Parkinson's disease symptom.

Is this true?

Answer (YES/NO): YES